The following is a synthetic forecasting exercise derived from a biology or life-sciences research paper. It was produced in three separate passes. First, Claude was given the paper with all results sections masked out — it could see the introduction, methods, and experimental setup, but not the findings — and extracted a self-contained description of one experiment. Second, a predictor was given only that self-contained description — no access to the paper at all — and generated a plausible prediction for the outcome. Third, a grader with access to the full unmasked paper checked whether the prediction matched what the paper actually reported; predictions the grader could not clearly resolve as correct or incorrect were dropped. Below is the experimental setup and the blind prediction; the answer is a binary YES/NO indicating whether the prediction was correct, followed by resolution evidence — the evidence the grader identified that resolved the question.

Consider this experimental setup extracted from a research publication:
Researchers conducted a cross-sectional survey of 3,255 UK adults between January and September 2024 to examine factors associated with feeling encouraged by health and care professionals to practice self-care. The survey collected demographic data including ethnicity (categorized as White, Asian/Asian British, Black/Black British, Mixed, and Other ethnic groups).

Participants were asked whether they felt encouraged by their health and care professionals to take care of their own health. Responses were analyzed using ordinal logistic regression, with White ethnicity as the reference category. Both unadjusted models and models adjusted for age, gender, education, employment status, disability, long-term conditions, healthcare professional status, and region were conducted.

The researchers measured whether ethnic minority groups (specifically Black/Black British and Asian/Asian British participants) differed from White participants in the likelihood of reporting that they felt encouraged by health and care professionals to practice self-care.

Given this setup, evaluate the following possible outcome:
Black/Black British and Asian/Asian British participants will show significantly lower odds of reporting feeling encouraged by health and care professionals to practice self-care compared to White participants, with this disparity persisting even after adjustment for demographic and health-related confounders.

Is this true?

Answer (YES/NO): NO